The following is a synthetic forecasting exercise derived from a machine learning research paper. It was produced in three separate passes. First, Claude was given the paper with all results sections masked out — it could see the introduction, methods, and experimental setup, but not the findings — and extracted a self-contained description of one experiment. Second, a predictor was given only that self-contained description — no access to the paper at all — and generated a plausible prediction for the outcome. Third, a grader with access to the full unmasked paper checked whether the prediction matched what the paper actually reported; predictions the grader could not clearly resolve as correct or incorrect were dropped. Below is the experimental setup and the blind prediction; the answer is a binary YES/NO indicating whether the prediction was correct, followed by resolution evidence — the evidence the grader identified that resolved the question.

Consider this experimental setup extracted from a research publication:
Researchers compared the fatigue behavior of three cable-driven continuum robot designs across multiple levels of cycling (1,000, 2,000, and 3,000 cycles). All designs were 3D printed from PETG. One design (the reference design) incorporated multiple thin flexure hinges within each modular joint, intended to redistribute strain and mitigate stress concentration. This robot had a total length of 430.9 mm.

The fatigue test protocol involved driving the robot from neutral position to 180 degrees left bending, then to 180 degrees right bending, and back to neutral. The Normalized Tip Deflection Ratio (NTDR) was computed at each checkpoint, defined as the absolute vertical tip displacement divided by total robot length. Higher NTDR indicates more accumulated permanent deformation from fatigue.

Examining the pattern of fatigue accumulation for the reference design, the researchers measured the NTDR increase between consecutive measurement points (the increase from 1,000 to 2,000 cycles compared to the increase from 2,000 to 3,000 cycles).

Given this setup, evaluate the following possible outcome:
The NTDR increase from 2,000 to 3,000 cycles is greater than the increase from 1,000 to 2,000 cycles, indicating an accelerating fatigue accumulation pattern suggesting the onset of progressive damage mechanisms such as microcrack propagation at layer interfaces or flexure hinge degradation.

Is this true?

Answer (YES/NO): YES